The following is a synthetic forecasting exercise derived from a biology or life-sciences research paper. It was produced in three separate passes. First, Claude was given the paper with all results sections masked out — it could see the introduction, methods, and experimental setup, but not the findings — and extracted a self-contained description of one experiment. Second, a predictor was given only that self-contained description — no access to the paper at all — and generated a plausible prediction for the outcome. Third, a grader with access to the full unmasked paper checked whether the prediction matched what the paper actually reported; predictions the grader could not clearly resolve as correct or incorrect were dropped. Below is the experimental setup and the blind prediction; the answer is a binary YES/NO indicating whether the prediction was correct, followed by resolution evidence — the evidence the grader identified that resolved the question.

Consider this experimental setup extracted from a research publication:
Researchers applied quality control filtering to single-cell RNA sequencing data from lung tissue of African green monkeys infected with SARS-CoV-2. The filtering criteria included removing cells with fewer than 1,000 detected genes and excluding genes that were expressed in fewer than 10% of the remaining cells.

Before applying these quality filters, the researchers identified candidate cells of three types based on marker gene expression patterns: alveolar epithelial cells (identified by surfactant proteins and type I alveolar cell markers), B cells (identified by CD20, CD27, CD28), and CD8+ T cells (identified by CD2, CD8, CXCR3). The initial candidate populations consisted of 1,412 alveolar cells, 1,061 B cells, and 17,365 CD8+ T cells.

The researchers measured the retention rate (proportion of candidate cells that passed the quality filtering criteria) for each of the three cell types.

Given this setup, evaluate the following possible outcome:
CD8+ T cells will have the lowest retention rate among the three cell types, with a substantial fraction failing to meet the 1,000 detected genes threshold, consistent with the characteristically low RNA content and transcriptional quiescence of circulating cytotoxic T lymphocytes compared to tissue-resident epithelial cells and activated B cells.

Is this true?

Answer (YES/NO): NO